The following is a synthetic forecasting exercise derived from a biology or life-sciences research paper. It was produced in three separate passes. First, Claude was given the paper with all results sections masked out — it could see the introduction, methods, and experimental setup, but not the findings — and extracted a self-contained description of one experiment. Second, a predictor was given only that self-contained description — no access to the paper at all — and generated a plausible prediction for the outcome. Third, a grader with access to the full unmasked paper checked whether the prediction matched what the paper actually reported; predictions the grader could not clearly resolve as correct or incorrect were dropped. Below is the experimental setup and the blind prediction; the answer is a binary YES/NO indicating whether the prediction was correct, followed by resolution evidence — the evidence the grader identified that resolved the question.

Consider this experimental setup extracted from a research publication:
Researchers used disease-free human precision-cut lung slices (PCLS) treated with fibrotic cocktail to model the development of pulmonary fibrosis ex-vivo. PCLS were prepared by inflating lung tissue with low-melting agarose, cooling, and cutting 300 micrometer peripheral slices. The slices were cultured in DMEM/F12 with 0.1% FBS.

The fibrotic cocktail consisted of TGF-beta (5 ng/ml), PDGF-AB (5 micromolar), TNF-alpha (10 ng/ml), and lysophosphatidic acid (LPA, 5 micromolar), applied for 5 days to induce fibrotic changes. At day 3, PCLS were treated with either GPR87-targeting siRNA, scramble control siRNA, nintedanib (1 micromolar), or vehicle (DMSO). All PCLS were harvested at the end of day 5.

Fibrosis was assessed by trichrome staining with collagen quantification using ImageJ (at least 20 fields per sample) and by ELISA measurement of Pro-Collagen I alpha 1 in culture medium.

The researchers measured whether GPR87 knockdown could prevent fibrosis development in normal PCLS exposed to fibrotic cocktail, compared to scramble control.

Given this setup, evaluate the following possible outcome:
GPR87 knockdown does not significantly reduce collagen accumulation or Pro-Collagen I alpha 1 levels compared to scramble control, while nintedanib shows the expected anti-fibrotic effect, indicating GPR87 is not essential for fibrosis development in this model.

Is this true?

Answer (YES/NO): NO